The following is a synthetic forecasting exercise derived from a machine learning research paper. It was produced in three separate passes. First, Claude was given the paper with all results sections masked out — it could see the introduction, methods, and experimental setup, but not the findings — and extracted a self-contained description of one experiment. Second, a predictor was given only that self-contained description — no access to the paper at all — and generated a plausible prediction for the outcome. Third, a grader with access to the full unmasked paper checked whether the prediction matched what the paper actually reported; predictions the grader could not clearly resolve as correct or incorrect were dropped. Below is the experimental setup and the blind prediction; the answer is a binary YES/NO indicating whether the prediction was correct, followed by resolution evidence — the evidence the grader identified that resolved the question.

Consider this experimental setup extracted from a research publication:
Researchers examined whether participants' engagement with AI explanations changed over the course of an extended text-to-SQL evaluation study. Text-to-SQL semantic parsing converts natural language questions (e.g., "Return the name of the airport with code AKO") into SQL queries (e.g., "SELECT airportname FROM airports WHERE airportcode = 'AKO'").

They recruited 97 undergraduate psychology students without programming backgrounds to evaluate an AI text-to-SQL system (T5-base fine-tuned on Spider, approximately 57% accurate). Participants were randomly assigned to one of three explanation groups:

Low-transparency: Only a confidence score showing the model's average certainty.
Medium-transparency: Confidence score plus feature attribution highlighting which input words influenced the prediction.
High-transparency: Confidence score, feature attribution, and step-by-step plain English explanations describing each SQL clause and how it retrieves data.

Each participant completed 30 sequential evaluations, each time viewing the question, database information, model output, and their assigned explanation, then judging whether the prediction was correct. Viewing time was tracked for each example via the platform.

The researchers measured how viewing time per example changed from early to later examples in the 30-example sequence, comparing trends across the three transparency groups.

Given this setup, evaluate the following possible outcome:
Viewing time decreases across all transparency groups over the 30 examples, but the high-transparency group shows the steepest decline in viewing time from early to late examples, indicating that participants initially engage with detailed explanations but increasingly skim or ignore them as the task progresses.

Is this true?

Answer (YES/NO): NO